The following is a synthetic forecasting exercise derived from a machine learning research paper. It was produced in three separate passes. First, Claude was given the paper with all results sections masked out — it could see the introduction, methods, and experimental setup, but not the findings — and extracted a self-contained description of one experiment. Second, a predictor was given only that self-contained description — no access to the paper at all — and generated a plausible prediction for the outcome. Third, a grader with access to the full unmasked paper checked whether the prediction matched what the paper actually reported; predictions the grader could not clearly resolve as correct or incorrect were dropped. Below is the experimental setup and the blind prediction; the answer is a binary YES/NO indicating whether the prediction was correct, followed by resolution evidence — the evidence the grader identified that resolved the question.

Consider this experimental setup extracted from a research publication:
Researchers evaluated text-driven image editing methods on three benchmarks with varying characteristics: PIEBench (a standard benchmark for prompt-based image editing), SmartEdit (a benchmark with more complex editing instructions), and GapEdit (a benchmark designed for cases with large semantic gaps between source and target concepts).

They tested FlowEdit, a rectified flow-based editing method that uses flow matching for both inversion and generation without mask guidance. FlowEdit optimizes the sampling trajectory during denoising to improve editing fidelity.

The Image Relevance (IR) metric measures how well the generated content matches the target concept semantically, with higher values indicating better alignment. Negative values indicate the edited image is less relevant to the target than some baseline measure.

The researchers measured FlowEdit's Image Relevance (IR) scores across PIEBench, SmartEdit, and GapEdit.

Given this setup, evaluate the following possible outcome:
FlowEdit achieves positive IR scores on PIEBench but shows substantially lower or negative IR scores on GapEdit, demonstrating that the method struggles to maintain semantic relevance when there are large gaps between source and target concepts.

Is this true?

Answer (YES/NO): YES